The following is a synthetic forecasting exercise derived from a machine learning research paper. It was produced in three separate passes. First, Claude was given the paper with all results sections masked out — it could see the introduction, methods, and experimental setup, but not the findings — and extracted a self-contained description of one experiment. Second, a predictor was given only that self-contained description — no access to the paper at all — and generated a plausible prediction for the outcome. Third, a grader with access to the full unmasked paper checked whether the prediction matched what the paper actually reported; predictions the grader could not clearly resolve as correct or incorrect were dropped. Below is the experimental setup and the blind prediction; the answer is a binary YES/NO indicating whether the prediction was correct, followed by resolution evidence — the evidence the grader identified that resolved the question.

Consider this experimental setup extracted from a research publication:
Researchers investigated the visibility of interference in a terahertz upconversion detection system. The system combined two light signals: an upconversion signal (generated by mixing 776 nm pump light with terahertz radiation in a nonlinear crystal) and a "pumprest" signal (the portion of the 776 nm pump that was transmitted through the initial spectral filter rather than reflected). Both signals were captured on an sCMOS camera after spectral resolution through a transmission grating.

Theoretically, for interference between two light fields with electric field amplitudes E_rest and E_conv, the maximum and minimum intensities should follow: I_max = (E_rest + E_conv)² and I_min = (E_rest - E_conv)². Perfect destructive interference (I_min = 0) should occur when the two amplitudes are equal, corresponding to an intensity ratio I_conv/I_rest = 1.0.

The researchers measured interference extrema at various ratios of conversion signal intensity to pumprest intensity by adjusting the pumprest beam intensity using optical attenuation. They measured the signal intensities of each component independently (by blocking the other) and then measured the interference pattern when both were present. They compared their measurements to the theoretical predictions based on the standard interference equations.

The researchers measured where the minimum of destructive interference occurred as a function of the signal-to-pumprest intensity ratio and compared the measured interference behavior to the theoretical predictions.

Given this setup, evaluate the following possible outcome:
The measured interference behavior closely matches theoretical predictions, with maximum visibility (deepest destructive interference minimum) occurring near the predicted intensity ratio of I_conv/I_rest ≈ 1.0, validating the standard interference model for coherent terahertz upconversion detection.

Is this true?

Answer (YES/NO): NO